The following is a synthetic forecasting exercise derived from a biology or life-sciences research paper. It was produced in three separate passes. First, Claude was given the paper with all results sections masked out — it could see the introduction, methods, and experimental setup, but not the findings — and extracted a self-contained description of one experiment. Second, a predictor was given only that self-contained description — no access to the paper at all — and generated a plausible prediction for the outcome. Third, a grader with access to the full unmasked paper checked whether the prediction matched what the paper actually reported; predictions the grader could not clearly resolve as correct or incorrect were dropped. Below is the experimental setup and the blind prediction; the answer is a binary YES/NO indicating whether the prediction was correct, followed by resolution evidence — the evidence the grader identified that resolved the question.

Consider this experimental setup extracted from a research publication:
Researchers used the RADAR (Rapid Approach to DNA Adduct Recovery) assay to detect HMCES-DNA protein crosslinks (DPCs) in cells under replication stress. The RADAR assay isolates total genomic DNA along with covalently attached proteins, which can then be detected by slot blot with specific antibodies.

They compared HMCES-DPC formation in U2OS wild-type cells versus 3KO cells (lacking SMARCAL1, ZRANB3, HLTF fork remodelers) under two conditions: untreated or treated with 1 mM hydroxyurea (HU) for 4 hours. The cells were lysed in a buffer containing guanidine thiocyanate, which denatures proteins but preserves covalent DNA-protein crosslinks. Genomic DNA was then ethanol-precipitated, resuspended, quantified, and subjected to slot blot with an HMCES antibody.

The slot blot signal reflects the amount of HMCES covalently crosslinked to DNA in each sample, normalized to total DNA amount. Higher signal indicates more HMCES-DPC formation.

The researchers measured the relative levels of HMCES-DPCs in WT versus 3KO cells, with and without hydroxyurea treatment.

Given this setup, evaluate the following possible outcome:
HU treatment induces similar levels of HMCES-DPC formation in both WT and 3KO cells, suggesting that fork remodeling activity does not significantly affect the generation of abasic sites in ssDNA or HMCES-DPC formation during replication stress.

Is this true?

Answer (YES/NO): NO